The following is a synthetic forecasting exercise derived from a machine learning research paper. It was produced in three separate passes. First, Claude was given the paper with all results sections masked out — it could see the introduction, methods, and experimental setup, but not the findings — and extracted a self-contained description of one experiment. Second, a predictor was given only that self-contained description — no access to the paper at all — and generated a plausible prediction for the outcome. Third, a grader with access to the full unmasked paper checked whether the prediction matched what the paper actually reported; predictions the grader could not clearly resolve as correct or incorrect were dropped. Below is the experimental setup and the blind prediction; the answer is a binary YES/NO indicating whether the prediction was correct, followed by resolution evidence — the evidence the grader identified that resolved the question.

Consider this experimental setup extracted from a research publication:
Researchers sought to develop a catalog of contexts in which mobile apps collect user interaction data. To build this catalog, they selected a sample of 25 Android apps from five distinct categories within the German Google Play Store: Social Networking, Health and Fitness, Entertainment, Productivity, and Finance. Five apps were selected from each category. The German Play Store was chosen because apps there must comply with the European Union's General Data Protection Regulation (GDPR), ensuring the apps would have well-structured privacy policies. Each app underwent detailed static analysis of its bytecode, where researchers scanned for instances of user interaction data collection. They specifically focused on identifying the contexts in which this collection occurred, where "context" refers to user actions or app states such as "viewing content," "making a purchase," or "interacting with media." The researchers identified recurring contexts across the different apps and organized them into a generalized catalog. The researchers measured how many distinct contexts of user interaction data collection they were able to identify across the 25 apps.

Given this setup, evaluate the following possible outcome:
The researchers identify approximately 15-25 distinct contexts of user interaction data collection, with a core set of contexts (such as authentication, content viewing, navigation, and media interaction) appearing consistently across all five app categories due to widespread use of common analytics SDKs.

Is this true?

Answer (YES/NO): NO